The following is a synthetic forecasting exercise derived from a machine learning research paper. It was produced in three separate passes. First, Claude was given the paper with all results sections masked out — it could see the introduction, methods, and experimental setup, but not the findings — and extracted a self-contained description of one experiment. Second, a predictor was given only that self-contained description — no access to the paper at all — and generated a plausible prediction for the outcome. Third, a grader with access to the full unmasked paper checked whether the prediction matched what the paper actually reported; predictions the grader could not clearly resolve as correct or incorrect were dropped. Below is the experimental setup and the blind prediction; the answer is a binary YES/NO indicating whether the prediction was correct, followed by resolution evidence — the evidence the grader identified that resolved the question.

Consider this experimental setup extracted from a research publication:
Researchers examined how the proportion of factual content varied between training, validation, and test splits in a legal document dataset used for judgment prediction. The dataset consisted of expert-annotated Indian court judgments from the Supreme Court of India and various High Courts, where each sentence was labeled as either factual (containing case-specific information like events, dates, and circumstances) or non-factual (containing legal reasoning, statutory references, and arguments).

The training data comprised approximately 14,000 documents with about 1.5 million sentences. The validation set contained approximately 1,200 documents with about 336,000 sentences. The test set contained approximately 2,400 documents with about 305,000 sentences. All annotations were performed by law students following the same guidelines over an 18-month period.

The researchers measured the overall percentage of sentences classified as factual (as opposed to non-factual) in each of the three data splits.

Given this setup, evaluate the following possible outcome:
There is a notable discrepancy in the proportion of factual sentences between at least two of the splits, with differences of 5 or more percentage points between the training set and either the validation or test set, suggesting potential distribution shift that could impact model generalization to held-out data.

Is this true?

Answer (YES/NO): YES